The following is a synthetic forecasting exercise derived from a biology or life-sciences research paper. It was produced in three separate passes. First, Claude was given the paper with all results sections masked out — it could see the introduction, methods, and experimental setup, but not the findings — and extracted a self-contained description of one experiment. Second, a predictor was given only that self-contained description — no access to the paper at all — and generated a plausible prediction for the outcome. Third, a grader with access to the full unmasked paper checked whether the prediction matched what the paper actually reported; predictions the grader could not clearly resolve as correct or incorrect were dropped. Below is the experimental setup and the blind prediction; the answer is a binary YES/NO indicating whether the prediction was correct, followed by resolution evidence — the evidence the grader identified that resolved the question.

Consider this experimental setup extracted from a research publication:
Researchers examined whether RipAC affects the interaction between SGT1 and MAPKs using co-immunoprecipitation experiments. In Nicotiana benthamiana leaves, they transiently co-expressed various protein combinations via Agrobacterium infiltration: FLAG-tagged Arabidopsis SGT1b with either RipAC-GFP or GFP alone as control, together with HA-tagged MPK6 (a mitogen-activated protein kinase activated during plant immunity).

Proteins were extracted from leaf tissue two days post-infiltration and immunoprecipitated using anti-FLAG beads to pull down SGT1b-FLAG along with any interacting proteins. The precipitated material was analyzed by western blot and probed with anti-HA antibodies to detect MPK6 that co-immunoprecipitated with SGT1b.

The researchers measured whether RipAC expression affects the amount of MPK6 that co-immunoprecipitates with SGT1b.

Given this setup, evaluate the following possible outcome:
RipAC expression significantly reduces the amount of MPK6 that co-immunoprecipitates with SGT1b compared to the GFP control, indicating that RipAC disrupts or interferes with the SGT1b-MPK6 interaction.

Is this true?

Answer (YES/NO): YES